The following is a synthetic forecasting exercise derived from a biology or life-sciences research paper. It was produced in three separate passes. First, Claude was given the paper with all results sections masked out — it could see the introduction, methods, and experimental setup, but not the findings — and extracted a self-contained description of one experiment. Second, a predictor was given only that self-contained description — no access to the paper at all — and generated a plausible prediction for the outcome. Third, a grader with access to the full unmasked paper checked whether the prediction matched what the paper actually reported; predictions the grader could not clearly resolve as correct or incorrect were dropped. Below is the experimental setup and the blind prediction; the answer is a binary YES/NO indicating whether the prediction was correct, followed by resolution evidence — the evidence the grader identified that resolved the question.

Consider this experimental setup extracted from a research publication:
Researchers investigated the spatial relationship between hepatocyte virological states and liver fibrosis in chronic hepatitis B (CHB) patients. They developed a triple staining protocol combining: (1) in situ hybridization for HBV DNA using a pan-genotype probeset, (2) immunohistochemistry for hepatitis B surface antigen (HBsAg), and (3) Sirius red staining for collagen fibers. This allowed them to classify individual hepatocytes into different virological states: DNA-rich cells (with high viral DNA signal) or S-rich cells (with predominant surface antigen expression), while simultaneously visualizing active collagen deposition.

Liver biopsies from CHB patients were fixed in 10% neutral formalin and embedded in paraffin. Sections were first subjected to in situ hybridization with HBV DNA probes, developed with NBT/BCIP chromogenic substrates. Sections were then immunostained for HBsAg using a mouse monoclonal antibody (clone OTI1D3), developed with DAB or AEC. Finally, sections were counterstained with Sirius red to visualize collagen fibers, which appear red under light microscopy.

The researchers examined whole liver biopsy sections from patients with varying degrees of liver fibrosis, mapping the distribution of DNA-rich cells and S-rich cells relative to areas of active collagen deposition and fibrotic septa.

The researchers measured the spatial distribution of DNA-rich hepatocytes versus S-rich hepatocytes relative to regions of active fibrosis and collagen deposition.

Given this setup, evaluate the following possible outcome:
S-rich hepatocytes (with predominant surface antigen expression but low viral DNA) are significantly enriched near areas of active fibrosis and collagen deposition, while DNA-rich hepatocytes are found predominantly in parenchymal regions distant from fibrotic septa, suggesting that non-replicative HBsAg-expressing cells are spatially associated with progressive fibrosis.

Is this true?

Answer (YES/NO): NO